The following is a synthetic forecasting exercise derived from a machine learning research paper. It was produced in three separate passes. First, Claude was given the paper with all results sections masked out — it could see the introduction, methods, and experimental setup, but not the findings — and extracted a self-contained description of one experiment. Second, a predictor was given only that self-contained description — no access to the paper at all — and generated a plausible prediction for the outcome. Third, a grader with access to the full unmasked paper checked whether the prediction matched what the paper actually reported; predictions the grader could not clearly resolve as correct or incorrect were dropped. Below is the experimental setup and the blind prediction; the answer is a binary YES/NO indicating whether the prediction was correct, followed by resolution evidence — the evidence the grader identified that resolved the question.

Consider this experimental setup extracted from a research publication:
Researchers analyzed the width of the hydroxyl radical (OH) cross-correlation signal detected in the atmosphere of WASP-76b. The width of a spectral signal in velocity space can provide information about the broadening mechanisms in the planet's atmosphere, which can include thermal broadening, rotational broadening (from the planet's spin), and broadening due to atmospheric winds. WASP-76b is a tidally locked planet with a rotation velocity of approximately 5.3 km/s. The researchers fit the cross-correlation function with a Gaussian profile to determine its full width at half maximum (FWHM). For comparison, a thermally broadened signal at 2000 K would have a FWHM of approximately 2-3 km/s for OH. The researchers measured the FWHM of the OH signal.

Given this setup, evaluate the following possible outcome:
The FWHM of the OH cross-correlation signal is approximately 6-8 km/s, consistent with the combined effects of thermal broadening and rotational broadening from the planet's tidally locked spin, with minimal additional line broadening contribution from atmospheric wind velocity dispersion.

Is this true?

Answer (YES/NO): NO